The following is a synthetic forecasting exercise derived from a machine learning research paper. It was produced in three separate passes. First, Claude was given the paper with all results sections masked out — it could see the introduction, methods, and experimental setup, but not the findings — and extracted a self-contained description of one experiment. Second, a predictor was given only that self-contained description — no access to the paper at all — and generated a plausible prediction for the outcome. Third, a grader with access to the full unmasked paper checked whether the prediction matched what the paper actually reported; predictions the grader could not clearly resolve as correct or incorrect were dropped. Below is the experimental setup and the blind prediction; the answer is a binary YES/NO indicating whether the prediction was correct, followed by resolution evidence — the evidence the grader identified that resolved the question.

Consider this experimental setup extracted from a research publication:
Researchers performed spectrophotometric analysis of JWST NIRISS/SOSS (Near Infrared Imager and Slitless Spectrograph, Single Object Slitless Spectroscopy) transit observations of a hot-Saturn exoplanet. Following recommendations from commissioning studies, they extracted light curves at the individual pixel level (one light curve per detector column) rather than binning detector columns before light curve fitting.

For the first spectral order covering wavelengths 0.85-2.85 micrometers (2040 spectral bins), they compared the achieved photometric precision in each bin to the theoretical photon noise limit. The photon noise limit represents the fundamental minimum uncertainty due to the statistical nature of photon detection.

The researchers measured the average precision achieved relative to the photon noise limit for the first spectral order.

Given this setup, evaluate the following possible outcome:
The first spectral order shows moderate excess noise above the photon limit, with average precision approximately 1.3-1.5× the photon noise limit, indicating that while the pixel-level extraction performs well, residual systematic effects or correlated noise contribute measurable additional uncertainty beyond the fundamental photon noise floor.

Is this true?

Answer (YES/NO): NO